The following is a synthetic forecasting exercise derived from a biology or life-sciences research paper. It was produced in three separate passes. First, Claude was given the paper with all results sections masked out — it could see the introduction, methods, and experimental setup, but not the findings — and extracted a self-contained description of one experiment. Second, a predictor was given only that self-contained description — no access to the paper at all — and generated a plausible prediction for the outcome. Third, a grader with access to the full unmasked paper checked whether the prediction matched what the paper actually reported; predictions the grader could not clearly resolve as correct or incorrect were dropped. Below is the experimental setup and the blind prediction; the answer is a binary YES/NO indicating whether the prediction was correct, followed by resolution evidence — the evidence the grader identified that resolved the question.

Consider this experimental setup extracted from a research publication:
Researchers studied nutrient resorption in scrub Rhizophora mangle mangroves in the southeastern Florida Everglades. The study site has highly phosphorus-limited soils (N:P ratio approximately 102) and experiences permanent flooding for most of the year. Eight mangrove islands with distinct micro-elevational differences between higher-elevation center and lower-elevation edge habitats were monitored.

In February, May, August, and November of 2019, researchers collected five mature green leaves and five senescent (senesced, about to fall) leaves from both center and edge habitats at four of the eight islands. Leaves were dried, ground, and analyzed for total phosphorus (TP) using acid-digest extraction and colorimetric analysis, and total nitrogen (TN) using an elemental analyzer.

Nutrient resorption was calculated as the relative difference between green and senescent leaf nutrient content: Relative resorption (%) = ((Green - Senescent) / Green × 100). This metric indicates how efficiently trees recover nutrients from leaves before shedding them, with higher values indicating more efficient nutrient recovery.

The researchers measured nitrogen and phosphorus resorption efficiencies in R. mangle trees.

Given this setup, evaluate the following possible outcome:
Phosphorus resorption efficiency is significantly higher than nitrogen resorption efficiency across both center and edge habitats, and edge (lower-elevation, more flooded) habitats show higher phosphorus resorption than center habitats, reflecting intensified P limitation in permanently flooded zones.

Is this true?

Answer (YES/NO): YES